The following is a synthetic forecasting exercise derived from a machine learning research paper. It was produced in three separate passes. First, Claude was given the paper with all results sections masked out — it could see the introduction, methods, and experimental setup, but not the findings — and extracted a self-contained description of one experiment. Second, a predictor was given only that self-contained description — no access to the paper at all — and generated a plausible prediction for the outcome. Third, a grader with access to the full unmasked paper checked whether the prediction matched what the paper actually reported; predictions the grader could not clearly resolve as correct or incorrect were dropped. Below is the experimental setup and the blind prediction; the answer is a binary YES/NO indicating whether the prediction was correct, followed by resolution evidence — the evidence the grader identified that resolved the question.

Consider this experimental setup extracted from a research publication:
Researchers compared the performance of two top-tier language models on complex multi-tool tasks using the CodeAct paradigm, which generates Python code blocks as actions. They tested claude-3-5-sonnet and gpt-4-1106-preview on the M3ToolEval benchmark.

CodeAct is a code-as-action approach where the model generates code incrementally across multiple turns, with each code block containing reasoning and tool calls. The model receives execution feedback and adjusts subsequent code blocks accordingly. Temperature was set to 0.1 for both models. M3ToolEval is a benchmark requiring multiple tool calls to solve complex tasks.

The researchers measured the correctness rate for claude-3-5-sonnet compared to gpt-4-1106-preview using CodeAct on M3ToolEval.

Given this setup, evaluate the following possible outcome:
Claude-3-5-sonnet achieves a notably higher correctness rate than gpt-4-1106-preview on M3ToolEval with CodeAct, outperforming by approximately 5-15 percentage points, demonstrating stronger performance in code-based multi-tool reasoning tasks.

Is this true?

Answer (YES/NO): NO